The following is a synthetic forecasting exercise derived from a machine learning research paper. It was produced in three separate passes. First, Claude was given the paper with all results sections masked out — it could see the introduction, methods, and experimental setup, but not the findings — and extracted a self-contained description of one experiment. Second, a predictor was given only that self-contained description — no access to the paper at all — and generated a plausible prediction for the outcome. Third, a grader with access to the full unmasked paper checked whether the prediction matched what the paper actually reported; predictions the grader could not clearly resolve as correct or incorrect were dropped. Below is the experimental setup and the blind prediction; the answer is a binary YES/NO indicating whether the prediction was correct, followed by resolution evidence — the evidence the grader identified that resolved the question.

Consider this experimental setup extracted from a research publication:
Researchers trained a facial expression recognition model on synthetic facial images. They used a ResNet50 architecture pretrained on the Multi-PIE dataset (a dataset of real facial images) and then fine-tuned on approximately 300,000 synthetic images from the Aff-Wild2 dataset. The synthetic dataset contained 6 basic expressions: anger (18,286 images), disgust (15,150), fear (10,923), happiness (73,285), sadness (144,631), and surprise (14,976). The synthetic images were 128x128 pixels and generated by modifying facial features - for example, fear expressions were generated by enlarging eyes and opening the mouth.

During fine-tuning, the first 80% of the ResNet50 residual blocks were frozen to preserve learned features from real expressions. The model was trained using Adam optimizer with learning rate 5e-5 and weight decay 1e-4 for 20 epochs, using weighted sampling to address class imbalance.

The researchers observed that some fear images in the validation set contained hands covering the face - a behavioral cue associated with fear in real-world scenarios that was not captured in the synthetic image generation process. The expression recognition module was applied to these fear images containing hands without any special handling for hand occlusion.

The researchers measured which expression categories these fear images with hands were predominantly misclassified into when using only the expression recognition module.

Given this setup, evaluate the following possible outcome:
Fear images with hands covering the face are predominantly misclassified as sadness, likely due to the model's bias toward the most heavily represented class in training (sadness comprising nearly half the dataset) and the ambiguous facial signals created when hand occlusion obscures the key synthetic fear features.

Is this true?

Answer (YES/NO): NO